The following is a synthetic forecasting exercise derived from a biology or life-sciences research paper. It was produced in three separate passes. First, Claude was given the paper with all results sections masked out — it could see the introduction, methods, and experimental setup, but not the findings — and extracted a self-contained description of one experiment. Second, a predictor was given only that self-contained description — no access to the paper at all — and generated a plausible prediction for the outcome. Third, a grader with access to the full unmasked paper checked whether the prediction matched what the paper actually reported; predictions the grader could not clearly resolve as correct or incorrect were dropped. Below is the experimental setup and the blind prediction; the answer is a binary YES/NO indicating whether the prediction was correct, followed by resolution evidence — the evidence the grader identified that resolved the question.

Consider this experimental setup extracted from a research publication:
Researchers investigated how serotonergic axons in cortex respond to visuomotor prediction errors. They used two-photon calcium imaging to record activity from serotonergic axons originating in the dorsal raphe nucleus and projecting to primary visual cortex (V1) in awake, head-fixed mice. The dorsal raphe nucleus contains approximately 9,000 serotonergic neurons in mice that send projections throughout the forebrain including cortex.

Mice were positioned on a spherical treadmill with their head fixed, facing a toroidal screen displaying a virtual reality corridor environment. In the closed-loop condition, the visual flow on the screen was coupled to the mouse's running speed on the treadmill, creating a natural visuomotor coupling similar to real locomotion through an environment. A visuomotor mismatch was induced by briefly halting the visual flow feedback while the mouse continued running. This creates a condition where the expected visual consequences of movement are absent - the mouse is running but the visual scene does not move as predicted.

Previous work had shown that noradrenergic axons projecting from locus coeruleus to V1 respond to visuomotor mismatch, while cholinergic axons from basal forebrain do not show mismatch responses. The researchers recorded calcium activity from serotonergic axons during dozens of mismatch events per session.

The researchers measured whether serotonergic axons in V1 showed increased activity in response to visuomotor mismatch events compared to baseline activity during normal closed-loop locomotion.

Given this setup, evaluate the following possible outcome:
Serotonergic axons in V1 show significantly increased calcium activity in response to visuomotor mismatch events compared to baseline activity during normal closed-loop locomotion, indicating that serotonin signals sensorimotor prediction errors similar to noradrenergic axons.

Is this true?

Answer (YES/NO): NO